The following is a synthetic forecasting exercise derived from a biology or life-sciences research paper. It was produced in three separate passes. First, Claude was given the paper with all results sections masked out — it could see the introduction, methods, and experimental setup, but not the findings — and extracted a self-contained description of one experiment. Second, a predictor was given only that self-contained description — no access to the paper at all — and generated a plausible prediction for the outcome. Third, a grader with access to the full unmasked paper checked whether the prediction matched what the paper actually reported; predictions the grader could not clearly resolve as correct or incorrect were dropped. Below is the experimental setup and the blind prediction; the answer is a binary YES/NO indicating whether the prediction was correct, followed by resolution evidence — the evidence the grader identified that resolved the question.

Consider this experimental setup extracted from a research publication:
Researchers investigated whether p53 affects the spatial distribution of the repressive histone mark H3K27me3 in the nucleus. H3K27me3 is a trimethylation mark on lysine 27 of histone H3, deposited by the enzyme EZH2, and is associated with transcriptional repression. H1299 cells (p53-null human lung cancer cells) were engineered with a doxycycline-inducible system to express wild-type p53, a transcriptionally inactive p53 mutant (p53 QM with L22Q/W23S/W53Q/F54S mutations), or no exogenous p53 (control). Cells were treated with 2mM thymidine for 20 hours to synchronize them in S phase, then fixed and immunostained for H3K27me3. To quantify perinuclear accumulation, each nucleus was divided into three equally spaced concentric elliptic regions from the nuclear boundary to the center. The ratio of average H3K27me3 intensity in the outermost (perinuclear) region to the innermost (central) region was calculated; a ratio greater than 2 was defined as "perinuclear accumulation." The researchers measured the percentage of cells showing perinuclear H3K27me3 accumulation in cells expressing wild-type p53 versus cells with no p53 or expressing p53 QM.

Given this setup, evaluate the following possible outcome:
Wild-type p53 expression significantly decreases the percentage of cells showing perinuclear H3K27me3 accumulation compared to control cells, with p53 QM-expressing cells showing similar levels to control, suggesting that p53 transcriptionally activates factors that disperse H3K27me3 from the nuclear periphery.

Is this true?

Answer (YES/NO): NO